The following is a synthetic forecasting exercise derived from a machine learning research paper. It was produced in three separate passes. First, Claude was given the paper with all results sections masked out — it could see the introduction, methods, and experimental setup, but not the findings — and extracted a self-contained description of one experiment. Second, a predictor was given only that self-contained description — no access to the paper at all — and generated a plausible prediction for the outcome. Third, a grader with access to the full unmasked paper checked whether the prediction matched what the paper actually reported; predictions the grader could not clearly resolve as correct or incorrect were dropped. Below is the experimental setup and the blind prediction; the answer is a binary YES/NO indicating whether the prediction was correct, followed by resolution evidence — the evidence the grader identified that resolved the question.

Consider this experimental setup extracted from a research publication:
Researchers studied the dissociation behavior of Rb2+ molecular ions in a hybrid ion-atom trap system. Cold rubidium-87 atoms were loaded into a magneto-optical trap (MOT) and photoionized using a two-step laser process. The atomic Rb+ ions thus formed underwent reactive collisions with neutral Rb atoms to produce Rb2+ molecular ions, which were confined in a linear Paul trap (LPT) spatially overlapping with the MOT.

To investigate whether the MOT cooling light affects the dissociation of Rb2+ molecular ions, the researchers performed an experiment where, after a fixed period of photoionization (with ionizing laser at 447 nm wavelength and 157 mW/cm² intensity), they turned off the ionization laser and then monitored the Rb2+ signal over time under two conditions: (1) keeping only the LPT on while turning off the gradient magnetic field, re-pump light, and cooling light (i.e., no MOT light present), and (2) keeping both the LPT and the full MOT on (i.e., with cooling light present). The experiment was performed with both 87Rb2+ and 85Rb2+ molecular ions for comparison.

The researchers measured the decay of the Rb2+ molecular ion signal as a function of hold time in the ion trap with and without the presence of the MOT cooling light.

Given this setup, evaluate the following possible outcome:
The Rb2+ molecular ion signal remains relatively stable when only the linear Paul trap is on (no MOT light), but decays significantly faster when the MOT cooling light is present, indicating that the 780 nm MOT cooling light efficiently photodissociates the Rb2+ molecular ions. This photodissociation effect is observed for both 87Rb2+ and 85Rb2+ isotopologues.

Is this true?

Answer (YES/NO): NO